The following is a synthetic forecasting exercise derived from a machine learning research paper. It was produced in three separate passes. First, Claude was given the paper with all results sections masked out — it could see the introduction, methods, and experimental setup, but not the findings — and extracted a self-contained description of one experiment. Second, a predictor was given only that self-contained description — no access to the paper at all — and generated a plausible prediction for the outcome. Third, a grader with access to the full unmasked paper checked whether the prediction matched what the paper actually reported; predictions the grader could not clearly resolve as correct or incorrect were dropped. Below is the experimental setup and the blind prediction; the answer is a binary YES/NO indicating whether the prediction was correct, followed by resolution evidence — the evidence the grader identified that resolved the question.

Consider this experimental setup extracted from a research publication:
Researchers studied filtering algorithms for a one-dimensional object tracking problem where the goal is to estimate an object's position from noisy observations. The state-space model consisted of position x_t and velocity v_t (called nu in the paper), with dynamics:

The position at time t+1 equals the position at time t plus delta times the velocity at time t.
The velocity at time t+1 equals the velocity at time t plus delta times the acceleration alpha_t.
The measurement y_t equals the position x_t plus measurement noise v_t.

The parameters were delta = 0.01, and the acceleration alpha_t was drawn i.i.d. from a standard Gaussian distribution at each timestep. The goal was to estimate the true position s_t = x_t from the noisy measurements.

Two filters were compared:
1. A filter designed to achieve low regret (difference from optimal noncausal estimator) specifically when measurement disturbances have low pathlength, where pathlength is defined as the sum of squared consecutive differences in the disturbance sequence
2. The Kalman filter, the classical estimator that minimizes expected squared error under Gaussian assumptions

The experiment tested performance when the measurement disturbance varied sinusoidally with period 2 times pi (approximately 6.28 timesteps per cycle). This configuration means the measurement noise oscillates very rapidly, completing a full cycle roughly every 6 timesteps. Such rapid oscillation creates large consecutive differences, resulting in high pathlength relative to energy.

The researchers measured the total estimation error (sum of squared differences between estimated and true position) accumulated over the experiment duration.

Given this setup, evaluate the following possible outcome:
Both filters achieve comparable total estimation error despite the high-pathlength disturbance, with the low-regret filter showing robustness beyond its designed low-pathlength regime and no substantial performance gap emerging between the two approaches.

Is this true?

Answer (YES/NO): NO